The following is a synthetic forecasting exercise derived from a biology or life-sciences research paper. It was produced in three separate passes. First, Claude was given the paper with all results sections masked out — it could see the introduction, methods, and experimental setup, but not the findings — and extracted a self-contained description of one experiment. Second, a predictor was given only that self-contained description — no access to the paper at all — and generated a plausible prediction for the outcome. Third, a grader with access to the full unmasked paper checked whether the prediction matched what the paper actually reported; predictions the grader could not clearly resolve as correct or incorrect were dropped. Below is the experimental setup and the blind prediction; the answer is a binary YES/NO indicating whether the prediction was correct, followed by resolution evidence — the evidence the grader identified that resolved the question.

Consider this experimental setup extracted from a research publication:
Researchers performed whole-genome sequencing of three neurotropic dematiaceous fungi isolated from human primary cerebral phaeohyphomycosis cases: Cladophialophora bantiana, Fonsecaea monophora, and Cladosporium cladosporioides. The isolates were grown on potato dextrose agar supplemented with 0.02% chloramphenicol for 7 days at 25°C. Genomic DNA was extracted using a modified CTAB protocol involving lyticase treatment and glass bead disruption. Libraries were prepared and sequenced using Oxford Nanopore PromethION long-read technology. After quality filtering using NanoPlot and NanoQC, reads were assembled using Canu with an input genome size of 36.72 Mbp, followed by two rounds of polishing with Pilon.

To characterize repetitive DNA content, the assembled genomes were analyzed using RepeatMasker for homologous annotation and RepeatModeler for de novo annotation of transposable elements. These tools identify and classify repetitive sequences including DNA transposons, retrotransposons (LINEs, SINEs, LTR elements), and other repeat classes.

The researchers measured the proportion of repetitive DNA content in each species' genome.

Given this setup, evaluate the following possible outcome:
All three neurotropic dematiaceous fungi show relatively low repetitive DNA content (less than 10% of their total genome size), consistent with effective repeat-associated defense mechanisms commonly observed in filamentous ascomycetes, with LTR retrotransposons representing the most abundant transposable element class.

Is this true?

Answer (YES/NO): NO